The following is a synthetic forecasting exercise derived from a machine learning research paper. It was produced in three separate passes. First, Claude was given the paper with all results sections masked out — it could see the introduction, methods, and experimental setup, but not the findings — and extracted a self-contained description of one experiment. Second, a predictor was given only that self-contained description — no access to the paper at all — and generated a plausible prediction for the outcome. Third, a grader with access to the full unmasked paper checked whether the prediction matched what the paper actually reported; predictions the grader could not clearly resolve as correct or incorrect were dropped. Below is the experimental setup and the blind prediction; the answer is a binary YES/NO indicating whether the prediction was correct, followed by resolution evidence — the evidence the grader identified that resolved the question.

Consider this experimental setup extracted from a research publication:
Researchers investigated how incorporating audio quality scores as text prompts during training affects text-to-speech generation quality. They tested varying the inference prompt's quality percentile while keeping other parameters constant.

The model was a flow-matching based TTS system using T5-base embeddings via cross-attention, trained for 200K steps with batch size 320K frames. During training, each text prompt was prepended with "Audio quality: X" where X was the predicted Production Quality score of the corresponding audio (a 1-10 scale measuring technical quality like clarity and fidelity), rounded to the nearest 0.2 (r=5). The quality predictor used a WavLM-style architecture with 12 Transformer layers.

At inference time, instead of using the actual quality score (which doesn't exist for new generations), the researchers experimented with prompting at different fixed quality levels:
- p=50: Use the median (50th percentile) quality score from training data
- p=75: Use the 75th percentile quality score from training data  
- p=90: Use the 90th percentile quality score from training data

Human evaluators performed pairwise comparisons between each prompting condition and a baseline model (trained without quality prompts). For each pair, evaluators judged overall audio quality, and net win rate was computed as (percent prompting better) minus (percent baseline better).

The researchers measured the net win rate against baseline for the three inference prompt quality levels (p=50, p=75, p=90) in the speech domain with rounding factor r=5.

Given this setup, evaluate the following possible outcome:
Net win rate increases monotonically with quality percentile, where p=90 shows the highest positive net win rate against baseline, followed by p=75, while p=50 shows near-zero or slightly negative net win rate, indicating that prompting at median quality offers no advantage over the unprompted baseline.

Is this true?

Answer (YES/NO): NO